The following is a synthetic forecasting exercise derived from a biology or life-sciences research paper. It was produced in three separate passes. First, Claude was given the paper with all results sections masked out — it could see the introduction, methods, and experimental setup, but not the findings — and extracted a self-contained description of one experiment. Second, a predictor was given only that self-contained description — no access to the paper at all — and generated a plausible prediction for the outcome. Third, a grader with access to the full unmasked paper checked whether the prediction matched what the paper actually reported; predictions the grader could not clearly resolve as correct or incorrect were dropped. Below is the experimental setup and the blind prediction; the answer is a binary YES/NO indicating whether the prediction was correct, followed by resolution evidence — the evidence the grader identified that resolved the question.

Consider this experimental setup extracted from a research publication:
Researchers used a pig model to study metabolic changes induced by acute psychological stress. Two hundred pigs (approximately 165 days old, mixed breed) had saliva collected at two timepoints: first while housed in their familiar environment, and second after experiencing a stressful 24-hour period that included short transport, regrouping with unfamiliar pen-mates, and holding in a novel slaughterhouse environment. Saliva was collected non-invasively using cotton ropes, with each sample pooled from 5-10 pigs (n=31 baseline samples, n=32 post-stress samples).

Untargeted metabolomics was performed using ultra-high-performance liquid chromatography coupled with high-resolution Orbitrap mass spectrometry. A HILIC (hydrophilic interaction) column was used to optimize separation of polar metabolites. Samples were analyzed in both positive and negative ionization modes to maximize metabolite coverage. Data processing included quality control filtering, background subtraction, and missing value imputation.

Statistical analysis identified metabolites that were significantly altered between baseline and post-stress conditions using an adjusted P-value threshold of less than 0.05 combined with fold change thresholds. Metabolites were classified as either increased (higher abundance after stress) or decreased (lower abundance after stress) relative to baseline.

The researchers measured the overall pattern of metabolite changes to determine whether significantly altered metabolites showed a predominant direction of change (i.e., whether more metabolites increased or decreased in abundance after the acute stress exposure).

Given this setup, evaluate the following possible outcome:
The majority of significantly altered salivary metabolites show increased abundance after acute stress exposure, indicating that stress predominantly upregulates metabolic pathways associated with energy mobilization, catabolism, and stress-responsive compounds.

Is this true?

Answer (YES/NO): NO